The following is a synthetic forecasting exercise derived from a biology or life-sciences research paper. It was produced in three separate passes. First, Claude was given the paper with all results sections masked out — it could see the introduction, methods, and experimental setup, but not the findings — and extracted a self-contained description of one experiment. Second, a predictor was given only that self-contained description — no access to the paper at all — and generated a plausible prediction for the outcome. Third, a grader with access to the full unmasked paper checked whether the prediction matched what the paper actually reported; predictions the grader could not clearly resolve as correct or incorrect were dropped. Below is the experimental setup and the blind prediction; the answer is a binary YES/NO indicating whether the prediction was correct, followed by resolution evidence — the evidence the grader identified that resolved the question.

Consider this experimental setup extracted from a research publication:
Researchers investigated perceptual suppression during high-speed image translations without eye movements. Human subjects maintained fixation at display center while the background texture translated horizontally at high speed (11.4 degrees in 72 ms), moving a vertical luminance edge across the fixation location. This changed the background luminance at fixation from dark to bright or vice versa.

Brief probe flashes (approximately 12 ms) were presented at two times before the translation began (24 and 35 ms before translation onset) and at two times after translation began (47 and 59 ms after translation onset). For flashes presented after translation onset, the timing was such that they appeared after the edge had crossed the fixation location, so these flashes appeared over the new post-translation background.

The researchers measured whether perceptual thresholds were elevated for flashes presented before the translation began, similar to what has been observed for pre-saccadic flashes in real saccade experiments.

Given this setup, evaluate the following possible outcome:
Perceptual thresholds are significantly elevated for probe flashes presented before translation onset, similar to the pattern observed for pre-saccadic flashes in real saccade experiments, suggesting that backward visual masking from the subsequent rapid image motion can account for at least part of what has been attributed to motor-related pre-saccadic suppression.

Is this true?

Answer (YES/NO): YES